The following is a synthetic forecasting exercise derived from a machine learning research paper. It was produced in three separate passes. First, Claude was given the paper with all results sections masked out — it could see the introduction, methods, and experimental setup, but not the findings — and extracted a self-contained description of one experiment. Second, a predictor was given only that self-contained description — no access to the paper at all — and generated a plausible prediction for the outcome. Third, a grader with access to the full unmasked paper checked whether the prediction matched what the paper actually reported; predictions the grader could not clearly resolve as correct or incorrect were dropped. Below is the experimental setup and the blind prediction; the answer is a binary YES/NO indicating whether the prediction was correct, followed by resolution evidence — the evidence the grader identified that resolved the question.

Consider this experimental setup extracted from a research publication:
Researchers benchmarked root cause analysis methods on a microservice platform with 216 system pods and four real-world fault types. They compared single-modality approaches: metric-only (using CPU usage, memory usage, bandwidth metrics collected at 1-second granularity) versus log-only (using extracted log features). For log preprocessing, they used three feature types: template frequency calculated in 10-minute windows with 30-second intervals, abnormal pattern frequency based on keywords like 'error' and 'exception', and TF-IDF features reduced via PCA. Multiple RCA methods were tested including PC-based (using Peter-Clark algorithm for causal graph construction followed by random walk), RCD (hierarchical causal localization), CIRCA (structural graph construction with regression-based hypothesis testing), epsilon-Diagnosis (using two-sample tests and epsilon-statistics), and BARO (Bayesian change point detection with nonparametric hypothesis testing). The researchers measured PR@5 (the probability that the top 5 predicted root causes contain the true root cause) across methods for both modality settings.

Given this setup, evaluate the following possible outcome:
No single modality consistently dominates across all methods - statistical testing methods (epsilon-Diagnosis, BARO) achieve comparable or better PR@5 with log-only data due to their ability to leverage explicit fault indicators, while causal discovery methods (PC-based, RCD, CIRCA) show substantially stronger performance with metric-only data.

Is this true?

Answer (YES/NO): NO